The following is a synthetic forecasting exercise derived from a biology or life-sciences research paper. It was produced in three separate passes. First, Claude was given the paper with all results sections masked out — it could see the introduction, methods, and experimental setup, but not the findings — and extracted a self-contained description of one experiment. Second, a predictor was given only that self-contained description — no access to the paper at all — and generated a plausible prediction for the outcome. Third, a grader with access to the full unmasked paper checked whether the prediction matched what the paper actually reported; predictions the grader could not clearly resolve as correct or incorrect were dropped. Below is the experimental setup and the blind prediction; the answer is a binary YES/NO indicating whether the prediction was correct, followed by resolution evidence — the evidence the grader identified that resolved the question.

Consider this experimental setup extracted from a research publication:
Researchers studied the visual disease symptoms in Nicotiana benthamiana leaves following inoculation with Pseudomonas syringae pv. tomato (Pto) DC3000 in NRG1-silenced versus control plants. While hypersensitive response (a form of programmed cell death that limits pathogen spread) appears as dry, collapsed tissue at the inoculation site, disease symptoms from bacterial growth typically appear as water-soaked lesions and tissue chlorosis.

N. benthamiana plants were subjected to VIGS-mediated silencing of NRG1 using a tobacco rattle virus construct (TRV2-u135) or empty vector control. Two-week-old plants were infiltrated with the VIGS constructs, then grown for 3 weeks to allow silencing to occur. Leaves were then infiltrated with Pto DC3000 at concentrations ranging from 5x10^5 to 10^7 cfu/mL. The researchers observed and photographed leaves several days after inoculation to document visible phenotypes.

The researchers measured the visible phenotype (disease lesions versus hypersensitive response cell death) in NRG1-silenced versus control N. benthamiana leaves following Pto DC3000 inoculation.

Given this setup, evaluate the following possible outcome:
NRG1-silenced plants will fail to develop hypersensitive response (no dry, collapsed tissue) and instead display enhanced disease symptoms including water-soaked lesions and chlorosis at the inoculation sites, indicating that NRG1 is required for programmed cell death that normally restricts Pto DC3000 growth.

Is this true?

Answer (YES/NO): YES